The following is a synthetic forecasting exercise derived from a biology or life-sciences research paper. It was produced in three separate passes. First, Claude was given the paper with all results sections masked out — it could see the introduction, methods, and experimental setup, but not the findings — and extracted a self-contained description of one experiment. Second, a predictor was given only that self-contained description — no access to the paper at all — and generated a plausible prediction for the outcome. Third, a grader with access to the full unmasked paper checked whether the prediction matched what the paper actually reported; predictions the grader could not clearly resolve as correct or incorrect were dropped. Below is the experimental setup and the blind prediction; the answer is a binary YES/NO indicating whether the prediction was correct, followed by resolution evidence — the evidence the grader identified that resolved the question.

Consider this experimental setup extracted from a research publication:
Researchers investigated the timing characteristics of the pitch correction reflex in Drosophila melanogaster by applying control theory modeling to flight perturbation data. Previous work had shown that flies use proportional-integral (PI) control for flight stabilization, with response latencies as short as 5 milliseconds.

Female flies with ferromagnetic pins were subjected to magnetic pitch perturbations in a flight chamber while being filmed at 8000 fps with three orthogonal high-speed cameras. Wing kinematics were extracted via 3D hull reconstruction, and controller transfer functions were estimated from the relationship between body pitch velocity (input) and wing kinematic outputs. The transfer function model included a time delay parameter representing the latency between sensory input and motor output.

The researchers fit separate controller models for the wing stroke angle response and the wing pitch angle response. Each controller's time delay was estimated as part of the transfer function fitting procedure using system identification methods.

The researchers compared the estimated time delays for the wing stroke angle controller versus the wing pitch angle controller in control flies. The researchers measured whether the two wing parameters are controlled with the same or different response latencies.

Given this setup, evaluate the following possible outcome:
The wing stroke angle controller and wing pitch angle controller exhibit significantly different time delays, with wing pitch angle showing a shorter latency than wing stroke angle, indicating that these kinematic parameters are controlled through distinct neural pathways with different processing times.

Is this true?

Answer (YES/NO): NO